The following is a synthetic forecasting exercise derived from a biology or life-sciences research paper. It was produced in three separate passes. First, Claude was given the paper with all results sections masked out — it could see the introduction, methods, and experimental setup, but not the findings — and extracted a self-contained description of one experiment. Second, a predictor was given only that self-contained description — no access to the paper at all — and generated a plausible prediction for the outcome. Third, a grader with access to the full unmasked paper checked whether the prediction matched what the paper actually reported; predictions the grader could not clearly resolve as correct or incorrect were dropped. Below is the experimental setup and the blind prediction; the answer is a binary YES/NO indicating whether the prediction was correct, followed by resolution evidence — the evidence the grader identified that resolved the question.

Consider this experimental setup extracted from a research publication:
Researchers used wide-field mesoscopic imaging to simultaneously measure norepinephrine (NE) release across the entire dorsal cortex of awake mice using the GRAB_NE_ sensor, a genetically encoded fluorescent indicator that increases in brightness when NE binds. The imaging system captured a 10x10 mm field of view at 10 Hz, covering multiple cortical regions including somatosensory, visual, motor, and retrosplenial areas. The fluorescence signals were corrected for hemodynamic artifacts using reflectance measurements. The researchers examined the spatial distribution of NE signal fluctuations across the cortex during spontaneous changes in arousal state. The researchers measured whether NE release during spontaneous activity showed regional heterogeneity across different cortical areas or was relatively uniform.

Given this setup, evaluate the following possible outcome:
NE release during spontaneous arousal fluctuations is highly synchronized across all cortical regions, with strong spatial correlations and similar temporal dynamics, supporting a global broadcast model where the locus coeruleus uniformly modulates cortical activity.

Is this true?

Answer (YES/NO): YES